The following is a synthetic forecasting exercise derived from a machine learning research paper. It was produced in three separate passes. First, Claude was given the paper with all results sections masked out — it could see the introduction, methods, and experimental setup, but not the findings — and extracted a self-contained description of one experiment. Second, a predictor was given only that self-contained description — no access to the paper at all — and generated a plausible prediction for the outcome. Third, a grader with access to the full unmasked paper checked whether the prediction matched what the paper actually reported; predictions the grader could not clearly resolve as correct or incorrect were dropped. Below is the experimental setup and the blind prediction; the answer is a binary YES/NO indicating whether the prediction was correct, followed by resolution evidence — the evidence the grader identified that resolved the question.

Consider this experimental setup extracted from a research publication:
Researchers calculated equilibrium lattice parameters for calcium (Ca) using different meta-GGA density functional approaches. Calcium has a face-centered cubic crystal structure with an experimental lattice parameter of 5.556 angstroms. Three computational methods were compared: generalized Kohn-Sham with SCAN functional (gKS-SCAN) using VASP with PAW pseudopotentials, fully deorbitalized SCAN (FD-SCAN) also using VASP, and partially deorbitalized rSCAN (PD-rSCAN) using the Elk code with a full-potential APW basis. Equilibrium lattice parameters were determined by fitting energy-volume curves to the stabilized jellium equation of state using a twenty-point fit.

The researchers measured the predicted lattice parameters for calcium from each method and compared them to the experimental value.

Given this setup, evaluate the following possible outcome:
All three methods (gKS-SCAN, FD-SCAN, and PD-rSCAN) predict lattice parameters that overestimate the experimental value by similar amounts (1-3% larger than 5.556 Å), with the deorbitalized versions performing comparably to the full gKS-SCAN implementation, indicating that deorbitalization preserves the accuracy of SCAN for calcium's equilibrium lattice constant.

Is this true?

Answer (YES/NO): NO